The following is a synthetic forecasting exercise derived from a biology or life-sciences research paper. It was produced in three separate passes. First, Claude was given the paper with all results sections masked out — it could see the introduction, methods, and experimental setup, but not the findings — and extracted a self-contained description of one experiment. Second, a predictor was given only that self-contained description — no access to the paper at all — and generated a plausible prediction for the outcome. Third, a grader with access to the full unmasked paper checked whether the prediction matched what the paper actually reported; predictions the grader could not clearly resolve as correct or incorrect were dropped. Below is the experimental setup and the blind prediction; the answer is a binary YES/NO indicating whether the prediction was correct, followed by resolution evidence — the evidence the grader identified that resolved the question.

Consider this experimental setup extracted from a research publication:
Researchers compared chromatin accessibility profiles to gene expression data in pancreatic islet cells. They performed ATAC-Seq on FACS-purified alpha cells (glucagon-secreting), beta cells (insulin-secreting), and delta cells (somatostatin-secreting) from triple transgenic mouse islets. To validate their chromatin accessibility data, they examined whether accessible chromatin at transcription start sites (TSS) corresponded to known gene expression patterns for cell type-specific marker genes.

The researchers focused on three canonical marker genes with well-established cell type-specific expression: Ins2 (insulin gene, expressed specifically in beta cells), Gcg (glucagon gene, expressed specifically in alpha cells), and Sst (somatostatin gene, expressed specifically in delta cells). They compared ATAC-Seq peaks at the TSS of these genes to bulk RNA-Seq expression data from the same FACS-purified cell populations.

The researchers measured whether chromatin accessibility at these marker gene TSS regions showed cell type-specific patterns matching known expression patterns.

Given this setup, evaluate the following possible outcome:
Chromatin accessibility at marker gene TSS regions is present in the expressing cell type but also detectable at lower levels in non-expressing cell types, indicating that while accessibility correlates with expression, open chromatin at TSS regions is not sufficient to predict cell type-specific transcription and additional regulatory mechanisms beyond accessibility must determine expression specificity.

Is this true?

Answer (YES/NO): NO